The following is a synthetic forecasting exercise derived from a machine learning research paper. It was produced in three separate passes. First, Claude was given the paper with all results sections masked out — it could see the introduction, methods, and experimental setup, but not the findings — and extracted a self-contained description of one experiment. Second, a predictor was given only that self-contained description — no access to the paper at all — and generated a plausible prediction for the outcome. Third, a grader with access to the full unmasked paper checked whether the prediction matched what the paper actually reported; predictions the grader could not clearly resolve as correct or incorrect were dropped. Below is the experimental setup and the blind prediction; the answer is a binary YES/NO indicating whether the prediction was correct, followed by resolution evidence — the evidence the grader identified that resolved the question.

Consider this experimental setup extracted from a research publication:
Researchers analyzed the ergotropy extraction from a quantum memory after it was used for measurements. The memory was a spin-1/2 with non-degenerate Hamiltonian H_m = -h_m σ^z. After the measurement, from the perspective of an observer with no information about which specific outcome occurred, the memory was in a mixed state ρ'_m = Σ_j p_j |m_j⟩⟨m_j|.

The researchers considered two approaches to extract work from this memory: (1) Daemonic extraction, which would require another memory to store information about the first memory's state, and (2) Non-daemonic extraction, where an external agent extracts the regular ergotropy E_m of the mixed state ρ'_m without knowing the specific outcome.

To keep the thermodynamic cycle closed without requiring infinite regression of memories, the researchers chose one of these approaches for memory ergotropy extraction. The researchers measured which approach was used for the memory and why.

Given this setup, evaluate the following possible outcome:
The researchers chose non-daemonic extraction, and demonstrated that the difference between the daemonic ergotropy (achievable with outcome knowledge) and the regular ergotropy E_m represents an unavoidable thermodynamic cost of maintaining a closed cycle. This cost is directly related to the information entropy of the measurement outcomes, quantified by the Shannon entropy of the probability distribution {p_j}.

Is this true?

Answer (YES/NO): NO